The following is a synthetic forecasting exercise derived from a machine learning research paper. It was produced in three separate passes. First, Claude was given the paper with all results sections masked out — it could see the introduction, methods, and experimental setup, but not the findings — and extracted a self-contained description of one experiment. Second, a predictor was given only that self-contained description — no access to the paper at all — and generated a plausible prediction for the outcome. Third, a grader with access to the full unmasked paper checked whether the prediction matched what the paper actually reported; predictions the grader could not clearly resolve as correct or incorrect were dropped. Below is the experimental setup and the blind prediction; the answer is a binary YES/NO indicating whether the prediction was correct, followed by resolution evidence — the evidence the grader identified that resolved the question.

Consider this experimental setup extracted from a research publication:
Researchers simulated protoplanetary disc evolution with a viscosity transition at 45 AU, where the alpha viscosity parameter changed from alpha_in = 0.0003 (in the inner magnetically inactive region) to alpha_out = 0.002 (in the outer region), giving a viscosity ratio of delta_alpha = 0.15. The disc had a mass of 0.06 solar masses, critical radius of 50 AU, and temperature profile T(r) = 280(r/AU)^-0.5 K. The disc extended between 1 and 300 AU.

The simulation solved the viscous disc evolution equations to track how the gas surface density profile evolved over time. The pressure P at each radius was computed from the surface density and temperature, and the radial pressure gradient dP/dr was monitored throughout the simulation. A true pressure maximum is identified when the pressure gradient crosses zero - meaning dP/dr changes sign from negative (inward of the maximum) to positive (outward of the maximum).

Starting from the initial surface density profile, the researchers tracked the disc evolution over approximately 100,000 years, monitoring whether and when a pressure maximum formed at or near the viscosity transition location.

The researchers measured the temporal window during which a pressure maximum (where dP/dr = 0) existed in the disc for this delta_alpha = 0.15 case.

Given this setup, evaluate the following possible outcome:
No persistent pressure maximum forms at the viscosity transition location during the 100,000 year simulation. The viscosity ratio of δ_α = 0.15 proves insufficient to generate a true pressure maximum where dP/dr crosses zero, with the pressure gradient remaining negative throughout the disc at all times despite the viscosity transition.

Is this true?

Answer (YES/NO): NO